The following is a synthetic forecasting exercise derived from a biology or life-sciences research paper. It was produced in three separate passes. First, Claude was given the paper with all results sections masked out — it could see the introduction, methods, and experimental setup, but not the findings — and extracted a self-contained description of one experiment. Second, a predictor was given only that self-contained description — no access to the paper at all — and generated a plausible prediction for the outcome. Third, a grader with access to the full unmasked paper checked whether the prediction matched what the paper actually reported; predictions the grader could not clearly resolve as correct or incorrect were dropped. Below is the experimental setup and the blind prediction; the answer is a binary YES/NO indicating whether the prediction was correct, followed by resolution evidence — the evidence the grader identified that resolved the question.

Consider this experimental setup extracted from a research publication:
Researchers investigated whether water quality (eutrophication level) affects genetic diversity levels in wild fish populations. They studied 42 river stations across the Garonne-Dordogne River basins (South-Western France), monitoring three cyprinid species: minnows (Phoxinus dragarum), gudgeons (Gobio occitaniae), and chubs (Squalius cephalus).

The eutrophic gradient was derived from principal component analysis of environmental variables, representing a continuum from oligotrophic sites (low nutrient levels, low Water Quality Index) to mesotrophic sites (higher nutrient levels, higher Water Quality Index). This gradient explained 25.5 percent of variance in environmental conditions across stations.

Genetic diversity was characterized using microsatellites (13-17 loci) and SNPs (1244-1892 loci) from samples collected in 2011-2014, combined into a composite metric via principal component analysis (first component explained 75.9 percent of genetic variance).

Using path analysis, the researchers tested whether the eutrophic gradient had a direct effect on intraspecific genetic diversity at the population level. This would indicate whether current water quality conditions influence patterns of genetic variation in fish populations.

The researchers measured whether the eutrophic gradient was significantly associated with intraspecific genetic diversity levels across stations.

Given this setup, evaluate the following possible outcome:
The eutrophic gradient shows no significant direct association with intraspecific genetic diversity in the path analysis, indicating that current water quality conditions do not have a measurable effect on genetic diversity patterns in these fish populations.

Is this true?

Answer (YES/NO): NO